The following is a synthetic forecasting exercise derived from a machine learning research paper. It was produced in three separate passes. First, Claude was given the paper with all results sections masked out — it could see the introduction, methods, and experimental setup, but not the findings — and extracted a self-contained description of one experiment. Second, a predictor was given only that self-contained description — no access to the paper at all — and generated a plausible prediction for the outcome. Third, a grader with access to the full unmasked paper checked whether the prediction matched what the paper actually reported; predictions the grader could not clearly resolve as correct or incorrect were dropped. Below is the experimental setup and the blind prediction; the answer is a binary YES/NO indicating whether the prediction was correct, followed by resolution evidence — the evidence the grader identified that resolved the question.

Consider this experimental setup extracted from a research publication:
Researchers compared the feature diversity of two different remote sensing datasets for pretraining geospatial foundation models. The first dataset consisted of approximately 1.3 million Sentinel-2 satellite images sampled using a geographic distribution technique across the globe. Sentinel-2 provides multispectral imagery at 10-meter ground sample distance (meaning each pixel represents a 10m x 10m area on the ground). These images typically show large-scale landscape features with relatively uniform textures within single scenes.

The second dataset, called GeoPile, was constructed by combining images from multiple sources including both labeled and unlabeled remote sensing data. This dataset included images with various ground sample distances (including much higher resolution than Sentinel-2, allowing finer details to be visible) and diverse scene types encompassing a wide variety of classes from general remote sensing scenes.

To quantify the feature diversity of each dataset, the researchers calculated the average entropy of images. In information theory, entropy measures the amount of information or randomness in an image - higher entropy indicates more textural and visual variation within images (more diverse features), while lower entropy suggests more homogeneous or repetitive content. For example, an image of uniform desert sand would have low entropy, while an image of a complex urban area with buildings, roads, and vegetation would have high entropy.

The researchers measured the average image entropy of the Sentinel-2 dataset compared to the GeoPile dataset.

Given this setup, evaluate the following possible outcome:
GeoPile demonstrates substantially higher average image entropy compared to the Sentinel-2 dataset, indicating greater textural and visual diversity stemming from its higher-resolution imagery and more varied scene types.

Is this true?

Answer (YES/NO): YES